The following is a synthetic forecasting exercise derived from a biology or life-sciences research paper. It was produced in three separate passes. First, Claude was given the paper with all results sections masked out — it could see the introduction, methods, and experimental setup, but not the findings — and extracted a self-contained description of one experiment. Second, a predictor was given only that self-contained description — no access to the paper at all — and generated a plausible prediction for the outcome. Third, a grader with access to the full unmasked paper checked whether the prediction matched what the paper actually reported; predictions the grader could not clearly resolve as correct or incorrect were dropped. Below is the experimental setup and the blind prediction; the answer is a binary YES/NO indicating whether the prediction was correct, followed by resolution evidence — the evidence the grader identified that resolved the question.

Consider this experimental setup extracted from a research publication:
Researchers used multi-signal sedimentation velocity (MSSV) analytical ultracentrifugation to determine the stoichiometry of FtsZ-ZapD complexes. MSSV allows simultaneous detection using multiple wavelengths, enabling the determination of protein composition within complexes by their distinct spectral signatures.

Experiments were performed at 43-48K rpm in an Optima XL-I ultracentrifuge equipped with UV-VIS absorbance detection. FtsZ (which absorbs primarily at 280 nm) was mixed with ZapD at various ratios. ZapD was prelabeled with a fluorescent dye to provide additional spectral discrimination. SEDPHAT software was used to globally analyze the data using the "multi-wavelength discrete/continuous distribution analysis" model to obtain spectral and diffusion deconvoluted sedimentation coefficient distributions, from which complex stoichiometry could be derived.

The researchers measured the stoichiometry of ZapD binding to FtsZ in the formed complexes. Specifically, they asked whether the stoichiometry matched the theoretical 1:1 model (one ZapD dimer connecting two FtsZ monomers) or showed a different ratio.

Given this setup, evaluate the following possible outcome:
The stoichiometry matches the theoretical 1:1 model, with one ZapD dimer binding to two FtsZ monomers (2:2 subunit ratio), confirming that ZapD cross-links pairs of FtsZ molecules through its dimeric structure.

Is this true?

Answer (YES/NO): YES